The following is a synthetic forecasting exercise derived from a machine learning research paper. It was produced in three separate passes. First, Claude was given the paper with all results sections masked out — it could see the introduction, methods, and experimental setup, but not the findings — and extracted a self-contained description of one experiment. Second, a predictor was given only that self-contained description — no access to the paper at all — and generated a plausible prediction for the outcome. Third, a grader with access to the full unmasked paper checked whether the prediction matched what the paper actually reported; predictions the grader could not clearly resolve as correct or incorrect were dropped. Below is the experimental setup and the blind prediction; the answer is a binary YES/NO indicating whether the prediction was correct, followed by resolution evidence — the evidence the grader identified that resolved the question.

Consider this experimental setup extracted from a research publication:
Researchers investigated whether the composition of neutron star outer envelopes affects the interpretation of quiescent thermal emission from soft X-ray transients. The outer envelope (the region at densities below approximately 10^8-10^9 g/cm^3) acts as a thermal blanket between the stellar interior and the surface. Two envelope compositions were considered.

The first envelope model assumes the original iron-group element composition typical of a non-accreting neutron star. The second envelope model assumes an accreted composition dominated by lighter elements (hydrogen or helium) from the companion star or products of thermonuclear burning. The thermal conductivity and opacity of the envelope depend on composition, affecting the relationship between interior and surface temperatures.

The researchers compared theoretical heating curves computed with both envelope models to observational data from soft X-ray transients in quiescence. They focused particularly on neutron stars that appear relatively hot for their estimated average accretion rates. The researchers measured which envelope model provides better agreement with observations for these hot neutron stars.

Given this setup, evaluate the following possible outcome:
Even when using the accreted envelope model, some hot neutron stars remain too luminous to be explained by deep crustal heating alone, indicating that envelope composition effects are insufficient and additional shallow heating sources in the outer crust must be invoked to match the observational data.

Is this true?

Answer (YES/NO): NO